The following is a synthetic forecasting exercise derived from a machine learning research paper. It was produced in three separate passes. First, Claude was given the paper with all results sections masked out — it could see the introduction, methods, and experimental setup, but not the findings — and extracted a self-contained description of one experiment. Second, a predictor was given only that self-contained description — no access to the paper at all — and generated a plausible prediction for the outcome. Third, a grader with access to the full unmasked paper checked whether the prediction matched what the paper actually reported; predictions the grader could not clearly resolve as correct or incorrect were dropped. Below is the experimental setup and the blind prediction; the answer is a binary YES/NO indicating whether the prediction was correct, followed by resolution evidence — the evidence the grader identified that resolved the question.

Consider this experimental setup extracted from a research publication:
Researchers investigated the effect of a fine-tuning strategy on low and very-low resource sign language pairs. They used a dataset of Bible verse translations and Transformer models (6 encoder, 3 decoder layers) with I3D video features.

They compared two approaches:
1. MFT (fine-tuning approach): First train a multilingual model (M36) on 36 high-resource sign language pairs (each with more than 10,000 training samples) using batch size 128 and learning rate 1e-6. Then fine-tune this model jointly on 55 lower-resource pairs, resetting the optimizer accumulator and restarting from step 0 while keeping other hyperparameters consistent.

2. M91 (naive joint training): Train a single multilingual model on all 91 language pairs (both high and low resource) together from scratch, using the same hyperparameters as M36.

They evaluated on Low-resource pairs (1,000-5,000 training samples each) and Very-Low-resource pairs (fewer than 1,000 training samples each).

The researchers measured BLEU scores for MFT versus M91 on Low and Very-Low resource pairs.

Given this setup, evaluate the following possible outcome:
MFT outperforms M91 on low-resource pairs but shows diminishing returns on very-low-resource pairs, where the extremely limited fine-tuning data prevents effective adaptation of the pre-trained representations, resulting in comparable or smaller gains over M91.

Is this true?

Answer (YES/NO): NO